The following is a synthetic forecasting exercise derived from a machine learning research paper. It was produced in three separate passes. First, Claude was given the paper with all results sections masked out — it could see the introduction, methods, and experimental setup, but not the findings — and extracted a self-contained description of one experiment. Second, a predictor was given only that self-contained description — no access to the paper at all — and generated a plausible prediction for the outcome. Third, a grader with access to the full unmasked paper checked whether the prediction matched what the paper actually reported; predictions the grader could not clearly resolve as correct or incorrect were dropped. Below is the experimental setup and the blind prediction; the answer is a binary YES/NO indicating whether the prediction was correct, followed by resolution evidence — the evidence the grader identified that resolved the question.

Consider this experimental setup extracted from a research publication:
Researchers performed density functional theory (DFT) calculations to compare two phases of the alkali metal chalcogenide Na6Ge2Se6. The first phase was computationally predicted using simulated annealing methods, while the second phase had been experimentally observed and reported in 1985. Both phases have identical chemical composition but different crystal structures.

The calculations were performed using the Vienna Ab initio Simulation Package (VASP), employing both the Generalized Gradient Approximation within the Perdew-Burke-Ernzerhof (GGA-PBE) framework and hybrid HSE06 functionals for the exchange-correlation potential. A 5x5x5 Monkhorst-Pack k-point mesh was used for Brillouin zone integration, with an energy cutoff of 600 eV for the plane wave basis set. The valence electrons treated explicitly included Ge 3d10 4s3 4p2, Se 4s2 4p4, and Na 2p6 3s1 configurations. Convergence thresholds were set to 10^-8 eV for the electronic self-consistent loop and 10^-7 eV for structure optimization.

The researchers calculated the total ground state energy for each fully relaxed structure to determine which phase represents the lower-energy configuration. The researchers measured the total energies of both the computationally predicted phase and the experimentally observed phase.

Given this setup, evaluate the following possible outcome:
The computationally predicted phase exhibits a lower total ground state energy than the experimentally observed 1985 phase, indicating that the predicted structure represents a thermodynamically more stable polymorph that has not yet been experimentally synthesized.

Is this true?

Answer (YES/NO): YES